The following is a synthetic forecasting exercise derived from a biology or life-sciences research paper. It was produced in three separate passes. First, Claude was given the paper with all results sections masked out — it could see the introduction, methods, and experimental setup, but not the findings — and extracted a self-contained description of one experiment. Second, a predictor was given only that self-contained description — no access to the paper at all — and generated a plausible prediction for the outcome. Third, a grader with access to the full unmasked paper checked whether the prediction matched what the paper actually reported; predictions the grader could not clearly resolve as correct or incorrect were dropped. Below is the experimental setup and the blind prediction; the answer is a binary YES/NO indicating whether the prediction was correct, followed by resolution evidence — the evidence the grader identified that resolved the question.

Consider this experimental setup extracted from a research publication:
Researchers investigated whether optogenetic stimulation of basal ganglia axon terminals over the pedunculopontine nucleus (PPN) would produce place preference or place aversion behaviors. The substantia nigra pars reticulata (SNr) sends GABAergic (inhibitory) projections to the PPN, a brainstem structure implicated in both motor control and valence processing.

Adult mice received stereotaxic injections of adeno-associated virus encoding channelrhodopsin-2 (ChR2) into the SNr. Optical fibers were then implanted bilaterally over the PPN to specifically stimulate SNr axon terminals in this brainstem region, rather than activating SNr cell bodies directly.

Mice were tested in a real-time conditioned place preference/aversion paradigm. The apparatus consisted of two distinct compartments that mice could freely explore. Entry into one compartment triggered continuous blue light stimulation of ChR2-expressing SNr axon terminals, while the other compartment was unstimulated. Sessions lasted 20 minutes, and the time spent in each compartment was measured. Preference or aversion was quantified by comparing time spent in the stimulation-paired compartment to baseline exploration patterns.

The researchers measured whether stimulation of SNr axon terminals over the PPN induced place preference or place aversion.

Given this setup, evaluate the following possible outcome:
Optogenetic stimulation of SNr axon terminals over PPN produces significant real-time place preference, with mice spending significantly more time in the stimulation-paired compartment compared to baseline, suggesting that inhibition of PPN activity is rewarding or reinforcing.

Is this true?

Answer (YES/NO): NO